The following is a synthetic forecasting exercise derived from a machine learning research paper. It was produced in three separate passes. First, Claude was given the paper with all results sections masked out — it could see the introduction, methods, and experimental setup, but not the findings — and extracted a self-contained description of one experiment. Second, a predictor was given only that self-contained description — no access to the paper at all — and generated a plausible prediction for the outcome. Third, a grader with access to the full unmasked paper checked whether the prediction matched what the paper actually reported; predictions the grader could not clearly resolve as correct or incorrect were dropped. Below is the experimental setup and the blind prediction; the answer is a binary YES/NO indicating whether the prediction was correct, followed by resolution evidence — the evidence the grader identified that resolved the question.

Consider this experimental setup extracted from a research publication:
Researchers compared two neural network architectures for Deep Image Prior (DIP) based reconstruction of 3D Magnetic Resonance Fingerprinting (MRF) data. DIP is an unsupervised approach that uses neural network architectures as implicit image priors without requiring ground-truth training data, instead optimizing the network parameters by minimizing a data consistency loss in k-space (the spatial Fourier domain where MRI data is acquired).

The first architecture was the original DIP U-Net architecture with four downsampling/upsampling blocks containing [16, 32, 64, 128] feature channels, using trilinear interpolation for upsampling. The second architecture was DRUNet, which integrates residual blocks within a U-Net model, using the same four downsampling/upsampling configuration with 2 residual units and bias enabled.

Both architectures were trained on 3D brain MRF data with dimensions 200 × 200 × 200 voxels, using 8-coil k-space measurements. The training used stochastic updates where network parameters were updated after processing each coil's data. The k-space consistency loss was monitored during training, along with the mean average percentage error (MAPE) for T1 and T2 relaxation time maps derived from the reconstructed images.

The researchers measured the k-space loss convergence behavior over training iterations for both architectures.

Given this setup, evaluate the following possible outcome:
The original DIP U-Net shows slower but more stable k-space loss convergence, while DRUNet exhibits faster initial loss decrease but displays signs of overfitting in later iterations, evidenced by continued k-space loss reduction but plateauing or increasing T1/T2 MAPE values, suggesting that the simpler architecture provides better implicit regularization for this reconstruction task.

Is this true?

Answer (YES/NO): NO